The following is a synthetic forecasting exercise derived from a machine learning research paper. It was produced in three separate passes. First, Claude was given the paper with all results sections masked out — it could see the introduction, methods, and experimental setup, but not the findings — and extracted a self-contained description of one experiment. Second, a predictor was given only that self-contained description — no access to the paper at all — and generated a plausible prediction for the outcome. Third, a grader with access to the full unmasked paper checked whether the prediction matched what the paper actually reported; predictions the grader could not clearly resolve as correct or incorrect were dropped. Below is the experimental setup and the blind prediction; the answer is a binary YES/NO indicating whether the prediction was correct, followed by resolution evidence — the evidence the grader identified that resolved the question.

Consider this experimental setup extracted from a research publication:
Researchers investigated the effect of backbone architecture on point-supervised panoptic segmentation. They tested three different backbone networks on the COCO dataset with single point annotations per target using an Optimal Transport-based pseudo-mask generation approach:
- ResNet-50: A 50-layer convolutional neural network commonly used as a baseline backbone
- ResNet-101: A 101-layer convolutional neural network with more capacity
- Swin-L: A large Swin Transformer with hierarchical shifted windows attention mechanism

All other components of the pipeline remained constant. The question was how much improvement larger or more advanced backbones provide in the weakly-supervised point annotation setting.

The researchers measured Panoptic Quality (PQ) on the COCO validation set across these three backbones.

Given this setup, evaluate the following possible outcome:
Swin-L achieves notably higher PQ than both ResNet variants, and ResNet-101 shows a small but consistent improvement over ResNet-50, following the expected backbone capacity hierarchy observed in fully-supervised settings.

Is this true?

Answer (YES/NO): YES